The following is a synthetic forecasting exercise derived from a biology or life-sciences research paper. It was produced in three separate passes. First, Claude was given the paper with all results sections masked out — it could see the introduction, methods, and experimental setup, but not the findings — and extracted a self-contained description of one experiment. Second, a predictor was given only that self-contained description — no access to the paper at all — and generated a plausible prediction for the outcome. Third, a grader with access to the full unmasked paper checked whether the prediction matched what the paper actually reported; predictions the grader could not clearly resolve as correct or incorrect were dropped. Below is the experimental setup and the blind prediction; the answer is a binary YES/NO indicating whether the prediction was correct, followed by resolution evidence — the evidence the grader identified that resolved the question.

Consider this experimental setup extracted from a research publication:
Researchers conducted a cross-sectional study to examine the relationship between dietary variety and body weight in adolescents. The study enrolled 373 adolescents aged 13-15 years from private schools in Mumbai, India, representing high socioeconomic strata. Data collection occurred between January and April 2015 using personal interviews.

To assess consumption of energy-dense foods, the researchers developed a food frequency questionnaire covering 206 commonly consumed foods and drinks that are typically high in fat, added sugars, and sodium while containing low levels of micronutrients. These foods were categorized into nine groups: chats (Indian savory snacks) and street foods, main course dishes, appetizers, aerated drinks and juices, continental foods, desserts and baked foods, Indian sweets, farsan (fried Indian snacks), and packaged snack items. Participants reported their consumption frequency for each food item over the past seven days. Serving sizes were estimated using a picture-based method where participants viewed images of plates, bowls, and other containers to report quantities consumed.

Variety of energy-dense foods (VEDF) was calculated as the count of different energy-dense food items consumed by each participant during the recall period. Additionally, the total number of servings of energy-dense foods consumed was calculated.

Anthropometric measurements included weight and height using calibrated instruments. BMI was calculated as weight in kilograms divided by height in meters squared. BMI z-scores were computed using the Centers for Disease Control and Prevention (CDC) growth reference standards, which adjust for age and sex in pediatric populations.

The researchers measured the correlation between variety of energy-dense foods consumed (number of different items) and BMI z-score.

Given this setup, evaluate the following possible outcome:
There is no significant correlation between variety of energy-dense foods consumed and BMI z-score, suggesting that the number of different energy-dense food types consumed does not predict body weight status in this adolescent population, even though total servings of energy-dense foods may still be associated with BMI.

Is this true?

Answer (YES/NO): YES